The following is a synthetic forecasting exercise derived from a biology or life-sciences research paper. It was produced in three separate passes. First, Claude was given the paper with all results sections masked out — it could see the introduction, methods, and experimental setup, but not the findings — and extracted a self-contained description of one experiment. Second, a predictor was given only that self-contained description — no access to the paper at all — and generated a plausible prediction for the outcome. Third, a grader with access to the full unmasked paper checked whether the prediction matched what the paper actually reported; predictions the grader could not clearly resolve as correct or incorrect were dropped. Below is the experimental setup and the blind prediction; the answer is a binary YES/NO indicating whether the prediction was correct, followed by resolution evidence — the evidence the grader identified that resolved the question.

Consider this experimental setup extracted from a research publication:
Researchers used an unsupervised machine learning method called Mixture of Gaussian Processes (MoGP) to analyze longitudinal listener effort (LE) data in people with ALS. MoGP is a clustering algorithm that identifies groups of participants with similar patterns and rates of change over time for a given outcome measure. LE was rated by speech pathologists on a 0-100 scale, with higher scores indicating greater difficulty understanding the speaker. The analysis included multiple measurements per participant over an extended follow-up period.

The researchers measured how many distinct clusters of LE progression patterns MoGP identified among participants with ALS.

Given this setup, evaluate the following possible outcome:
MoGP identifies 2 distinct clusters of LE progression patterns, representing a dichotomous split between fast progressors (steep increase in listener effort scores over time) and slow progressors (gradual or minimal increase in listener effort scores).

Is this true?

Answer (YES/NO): NO